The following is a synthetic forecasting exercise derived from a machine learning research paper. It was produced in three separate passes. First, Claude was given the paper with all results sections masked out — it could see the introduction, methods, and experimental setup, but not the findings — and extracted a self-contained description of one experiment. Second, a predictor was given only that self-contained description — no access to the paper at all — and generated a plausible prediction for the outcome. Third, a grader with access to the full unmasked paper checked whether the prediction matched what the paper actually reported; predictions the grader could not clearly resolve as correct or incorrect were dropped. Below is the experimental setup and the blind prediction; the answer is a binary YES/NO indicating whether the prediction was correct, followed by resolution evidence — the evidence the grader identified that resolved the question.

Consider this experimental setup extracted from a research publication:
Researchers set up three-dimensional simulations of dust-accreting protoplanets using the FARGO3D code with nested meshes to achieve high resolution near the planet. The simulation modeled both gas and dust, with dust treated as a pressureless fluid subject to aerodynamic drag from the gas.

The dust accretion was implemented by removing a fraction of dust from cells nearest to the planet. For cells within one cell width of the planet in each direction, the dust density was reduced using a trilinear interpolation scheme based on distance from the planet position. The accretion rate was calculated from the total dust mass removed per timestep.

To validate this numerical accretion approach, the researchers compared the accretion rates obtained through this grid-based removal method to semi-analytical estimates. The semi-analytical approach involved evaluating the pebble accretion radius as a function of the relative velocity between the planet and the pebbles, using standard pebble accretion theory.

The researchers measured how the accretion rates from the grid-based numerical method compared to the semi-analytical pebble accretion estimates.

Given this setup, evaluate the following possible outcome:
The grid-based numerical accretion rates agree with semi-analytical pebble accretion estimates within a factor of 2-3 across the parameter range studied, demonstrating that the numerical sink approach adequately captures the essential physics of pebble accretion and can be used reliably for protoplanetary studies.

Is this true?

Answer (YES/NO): YES